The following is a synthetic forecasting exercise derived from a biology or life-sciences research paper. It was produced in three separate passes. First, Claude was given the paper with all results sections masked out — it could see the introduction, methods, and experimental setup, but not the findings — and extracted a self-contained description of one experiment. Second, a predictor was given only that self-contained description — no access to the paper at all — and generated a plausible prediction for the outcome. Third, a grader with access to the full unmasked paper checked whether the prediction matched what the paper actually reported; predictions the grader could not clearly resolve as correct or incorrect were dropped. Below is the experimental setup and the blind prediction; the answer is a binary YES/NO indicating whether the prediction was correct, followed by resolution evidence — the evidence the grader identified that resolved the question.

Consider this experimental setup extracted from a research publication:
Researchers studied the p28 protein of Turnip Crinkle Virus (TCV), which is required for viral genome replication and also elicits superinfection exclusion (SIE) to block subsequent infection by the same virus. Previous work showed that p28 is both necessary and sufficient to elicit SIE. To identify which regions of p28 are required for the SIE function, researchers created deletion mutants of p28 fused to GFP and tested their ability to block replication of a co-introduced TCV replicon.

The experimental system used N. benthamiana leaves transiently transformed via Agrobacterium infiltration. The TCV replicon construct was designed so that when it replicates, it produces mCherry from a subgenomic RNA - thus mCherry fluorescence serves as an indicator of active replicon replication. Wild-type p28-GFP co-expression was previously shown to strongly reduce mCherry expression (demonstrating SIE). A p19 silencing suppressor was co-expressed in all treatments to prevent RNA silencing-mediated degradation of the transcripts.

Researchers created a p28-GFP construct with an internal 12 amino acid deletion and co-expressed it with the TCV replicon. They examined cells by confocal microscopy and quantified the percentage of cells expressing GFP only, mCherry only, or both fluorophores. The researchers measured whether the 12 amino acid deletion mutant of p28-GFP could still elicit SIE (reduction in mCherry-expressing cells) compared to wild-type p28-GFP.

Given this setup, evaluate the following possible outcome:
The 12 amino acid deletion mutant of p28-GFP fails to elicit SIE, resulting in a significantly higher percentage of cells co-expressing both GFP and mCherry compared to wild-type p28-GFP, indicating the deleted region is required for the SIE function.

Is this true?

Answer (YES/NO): NO